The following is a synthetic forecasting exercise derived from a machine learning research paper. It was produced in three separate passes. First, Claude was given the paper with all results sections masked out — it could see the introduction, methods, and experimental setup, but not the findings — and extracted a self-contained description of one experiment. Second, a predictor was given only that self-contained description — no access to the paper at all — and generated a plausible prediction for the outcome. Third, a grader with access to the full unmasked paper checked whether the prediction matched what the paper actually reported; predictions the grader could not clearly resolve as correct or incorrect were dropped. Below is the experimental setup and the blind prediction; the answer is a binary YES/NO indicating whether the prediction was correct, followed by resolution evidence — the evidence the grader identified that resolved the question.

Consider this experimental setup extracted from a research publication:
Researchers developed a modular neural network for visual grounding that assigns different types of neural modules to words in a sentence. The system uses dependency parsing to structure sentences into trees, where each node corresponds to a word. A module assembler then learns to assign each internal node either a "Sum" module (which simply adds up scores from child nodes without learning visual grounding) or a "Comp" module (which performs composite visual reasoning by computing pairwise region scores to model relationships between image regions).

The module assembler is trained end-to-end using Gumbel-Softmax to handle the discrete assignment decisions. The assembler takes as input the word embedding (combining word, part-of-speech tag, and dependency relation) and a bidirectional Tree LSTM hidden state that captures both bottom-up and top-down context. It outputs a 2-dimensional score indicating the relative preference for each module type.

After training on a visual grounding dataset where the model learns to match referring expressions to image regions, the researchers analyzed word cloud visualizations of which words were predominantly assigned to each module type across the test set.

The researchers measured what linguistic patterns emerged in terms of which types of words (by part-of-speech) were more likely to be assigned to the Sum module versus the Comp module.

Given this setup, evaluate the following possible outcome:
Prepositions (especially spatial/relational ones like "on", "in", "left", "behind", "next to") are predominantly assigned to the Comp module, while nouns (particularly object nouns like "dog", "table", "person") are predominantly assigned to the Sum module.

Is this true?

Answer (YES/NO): YES